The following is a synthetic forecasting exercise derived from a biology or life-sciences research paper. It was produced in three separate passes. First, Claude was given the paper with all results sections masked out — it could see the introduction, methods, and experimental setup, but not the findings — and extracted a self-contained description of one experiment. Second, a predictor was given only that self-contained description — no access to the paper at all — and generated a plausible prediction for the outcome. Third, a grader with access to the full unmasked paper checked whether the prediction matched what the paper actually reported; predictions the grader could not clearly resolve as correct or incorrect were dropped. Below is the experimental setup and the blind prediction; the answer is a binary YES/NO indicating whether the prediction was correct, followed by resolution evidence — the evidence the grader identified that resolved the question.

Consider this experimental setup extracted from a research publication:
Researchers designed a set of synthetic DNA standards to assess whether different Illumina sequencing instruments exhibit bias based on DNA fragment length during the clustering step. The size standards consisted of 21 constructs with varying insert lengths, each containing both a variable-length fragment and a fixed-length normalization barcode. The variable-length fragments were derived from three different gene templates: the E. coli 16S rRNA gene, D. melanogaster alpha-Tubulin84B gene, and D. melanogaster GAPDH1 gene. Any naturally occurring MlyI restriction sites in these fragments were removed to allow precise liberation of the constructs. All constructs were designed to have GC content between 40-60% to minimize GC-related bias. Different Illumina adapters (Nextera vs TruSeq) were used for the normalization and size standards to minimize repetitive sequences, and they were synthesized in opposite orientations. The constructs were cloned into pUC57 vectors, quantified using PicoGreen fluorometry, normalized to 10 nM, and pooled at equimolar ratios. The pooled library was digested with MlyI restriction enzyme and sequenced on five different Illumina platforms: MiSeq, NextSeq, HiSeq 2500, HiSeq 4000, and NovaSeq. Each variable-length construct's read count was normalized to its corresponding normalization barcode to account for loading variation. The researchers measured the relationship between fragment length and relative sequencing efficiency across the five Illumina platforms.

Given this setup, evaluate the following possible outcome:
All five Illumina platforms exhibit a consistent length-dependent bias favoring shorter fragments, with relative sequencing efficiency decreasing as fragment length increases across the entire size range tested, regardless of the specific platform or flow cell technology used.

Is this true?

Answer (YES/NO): NO